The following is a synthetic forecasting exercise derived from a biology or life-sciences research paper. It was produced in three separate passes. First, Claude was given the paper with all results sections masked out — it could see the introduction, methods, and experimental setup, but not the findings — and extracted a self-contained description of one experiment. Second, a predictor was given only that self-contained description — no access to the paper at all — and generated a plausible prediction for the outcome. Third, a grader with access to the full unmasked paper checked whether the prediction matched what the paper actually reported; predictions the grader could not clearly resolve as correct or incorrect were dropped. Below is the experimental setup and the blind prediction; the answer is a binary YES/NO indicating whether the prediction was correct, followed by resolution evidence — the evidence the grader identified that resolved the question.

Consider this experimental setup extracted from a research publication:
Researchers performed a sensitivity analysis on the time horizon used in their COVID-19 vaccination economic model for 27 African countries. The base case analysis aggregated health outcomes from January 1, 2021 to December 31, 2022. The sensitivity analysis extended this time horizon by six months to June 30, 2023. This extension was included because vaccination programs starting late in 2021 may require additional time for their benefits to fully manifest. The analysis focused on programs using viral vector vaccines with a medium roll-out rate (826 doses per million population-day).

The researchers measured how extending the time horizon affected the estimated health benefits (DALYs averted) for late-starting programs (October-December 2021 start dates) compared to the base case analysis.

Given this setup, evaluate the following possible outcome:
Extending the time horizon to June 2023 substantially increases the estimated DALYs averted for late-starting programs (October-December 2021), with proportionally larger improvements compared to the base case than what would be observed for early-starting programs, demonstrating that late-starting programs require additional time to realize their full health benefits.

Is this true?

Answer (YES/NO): NO